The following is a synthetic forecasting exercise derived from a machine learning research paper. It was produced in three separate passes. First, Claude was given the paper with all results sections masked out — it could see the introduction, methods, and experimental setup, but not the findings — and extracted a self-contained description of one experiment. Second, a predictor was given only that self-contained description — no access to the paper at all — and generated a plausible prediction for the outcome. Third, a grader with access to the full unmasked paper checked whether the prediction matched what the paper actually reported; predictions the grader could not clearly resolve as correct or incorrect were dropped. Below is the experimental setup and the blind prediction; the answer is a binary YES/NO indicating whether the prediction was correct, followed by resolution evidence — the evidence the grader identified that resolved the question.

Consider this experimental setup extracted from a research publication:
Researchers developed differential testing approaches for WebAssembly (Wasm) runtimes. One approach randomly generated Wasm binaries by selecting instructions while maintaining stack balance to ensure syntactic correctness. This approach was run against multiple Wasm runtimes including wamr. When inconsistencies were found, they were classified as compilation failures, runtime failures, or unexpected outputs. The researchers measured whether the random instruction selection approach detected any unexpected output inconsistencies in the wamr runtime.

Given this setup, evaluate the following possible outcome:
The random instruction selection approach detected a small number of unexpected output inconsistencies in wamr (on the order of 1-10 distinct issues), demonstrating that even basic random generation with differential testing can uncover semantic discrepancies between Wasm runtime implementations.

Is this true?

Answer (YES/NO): NO